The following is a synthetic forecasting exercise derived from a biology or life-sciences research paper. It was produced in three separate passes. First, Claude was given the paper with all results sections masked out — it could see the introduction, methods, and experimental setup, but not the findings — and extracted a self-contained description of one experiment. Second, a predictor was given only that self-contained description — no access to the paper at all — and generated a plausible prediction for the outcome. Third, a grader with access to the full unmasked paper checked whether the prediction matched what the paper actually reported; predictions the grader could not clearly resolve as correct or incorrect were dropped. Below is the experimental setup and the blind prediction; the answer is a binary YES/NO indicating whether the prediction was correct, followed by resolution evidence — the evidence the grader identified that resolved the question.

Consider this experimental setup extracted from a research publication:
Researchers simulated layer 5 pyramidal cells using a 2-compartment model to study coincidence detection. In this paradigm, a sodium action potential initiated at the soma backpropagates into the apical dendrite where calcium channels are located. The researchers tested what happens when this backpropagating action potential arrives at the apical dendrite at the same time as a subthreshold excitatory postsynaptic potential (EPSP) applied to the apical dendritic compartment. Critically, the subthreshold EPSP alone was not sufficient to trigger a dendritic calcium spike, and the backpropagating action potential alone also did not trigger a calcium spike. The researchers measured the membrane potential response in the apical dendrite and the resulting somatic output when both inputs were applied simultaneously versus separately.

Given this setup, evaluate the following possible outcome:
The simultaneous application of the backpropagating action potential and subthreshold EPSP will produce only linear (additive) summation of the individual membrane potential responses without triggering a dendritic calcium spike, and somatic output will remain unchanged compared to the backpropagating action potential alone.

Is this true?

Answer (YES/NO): NO